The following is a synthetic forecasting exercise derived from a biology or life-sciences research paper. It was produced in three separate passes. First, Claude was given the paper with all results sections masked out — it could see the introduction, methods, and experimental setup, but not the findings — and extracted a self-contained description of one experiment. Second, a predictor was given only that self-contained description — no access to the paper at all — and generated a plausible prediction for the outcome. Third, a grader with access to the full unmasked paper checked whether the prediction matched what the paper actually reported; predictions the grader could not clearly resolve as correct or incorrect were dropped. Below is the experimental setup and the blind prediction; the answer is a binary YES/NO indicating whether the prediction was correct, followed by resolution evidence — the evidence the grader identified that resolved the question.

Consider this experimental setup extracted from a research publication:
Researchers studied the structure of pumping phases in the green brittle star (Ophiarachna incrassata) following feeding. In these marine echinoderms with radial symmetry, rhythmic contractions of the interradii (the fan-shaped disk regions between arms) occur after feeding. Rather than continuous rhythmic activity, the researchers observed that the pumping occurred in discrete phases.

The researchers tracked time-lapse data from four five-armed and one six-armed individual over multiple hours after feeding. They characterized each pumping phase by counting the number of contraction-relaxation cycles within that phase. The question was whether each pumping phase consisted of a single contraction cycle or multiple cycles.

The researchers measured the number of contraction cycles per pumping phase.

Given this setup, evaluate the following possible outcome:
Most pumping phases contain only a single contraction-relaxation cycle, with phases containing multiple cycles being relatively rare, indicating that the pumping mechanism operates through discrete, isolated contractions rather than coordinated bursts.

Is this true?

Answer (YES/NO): NO